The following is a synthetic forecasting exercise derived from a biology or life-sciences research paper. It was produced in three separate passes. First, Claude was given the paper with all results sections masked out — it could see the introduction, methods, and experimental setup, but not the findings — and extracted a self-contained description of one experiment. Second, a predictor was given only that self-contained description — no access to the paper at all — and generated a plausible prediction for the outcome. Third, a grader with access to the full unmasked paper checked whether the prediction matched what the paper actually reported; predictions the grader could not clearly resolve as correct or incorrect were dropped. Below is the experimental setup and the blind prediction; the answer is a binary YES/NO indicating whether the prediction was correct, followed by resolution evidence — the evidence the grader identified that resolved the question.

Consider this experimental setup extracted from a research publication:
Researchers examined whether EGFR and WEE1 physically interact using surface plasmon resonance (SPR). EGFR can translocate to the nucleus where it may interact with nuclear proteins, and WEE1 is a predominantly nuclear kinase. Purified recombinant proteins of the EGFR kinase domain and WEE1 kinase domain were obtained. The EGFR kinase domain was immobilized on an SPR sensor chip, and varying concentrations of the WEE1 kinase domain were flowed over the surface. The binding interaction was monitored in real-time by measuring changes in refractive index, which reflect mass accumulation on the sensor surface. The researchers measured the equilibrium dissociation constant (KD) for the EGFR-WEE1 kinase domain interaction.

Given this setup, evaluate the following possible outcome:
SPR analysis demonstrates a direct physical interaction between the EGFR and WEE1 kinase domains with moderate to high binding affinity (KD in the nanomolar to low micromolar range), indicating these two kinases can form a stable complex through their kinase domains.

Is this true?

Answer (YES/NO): YES